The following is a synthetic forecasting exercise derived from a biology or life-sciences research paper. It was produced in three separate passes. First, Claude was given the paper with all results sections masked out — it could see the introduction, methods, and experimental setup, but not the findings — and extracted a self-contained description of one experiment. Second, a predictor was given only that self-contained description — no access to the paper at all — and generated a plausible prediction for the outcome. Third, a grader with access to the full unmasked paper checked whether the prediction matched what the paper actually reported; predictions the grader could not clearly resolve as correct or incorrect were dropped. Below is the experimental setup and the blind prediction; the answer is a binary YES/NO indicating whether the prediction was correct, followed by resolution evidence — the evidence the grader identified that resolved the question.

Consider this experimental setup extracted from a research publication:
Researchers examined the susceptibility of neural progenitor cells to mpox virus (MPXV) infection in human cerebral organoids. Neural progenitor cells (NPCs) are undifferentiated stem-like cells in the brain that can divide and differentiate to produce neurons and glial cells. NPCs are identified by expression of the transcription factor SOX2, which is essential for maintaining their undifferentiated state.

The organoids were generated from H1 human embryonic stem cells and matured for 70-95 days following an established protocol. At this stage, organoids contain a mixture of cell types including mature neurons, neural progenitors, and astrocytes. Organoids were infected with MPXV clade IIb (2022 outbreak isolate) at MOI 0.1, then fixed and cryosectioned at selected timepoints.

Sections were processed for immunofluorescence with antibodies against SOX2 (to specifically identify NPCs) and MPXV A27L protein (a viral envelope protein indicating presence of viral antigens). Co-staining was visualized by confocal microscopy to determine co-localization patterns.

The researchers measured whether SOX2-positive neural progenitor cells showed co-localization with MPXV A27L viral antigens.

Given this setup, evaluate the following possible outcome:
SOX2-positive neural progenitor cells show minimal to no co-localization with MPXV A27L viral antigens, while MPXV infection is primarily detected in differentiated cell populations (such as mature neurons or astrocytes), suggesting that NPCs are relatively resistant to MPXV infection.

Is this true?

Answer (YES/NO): NO